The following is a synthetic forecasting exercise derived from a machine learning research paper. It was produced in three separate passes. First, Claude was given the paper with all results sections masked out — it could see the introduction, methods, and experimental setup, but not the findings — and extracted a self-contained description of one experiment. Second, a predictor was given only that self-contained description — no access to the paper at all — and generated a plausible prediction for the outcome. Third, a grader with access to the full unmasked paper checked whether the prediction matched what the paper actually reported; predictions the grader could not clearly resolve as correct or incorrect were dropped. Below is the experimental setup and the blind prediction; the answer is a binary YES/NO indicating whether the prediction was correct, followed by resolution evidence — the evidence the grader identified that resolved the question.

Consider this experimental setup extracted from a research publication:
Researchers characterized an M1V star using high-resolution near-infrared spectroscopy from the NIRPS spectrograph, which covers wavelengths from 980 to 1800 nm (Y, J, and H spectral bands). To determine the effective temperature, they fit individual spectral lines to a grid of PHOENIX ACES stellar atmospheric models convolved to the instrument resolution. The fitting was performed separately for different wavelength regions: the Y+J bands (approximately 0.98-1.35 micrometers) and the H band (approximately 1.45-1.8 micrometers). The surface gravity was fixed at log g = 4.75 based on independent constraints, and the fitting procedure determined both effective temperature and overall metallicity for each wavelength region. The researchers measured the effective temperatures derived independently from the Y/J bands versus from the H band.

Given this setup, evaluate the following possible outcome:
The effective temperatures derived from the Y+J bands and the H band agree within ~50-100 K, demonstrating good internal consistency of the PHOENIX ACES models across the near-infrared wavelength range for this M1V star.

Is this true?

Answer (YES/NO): NO